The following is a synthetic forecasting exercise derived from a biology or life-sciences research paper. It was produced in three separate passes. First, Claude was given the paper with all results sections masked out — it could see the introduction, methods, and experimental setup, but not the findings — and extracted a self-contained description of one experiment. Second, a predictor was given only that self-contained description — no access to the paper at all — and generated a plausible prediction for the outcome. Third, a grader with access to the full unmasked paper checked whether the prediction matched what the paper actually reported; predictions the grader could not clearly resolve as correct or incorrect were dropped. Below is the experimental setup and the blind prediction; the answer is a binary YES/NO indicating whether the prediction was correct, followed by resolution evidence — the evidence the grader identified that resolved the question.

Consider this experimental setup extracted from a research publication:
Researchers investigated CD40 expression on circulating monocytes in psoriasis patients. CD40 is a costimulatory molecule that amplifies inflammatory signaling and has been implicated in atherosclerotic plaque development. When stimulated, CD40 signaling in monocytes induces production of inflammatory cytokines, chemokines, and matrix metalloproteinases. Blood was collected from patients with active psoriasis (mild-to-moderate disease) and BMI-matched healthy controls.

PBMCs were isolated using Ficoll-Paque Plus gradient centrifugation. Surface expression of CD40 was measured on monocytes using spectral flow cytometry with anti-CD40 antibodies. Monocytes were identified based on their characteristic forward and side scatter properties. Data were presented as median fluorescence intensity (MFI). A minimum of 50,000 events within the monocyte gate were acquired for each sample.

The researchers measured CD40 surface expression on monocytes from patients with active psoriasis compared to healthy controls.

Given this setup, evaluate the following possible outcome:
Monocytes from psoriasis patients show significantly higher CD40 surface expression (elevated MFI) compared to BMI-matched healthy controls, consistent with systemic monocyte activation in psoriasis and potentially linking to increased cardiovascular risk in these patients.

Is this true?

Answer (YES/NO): YES